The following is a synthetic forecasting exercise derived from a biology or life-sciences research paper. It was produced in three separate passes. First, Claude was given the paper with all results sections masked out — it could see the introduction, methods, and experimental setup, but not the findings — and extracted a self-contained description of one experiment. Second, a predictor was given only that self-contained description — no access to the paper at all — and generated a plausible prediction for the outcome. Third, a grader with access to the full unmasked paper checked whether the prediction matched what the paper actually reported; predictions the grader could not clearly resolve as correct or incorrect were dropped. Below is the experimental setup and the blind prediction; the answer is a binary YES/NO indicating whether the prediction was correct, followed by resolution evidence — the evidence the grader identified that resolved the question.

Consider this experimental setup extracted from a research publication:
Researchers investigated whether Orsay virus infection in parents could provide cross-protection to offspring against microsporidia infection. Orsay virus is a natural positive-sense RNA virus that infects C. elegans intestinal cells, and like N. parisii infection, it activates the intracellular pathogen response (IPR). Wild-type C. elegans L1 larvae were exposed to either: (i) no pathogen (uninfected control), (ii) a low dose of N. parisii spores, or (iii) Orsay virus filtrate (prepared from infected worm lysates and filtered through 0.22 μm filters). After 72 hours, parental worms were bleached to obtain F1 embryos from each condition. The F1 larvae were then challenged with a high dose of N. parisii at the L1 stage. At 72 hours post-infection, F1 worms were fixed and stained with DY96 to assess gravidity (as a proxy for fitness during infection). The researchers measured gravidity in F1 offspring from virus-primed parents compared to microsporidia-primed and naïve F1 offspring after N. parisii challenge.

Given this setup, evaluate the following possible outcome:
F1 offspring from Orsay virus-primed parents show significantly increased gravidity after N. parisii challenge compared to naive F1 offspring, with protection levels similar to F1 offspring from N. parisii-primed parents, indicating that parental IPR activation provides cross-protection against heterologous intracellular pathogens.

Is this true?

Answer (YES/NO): NO